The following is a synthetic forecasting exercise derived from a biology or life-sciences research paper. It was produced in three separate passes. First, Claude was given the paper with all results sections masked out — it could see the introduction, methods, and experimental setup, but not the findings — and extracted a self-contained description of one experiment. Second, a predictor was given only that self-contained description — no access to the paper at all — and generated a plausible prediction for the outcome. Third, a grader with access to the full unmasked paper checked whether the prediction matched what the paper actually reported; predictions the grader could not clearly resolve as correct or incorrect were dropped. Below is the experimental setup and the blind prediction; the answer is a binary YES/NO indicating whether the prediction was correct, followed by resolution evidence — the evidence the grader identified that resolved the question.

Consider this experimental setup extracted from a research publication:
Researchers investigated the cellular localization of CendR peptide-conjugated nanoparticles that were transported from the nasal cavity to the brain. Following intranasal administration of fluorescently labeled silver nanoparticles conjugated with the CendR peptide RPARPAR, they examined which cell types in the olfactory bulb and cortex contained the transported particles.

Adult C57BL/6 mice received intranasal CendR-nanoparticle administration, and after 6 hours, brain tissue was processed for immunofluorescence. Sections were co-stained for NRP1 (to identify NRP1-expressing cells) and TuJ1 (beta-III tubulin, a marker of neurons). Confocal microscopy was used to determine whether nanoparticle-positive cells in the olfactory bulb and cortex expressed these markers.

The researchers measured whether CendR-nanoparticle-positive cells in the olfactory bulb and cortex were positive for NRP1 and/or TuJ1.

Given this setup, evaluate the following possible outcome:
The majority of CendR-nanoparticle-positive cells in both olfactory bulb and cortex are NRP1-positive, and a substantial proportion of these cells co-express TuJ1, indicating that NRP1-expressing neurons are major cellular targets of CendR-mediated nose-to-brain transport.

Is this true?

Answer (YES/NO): YES